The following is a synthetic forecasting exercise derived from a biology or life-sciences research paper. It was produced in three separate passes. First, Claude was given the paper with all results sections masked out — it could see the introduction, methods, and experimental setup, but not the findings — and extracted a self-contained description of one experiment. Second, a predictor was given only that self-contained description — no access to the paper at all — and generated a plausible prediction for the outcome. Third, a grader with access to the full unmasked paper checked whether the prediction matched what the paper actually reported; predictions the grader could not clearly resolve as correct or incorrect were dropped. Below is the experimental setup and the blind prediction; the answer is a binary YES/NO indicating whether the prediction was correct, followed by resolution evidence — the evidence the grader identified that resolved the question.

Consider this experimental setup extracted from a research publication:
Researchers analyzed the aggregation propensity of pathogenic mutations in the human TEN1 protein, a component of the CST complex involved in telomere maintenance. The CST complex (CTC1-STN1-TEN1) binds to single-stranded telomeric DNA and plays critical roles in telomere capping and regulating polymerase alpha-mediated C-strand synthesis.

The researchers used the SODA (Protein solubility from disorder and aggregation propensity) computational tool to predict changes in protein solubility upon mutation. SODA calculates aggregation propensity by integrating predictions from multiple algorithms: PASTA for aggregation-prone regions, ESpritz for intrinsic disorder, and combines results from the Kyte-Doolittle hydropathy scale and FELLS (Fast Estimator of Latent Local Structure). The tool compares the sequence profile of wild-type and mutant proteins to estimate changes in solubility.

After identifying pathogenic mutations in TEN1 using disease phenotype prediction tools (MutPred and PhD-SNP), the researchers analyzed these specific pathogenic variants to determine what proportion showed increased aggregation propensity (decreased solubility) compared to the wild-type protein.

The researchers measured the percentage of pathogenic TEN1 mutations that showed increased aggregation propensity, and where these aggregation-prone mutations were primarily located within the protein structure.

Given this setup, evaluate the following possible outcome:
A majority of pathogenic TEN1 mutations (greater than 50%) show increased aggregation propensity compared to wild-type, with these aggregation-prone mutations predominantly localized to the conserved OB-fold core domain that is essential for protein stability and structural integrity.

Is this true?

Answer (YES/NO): NO